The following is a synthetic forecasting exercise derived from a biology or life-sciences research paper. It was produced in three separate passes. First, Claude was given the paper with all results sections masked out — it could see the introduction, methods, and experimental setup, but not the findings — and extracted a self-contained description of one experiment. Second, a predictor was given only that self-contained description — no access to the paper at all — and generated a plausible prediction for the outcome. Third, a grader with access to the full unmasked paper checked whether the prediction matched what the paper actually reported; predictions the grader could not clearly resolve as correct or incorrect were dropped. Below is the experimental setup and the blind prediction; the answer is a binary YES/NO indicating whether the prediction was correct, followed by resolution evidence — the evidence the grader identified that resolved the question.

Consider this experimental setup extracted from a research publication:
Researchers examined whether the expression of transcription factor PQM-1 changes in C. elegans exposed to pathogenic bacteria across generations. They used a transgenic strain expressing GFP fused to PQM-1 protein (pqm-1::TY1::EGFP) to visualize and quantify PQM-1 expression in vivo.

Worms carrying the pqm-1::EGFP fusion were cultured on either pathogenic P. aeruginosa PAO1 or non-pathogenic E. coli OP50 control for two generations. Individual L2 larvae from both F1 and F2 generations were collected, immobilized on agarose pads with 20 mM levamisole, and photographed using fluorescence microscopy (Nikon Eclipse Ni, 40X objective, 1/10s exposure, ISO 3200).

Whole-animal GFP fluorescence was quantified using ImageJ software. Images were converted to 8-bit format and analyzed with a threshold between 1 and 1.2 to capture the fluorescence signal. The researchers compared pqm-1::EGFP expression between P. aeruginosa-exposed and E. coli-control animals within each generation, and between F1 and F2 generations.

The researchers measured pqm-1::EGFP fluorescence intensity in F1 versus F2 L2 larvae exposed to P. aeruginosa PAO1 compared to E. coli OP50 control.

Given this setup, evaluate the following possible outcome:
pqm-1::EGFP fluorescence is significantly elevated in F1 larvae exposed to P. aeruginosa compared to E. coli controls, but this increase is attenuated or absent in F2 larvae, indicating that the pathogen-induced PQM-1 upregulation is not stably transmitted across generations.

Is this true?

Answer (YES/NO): NO